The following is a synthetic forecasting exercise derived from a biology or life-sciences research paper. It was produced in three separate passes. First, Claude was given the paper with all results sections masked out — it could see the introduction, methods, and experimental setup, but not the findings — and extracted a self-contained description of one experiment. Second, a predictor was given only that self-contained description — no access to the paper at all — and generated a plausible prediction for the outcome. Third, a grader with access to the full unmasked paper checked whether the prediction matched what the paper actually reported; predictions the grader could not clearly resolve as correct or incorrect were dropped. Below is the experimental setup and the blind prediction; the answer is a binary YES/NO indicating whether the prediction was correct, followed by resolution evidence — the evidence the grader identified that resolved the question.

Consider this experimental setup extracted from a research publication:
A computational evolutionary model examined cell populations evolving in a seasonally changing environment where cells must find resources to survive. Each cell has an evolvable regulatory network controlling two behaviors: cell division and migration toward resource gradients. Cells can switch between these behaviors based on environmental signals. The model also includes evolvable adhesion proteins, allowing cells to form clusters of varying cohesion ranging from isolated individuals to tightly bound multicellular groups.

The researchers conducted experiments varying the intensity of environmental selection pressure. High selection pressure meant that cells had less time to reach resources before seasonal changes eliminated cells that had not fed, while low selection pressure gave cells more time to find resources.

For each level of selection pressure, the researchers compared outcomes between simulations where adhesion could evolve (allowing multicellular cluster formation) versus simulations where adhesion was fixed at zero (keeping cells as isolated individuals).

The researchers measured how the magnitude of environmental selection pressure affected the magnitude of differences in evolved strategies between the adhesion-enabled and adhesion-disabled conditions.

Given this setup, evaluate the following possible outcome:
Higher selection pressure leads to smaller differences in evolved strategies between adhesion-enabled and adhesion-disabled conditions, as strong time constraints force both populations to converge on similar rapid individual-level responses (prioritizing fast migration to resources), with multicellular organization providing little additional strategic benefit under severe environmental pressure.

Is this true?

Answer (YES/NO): NO